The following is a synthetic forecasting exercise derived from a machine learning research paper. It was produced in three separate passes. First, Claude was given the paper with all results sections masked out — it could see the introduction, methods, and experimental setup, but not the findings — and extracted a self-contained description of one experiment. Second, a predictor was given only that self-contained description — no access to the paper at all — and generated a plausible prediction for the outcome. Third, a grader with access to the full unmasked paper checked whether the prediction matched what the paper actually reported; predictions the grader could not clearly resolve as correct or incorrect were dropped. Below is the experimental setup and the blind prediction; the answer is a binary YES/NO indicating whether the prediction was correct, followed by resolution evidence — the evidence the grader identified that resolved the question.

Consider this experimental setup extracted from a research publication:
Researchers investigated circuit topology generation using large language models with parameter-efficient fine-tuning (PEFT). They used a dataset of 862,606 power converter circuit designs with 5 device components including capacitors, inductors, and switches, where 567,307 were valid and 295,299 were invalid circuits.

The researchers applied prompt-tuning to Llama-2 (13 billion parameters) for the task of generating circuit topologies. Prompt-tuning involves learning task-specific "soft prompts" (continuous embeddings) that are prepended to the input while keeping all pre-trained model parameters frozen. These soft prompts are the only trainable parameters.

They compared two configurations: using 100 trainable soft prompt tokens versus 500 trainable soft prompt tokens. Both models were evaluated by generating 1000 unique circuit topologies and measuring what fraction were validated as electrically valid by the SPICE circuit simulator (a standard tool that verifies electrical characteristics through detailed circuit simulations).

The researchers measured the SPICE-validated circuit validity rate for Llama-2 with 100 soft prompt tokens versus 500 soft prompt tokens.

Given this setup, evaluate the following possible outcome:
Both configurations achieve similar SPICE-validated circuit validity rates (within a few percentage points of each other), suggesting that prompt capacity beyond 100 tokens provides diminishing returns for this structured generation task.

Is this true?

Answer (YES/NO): NO